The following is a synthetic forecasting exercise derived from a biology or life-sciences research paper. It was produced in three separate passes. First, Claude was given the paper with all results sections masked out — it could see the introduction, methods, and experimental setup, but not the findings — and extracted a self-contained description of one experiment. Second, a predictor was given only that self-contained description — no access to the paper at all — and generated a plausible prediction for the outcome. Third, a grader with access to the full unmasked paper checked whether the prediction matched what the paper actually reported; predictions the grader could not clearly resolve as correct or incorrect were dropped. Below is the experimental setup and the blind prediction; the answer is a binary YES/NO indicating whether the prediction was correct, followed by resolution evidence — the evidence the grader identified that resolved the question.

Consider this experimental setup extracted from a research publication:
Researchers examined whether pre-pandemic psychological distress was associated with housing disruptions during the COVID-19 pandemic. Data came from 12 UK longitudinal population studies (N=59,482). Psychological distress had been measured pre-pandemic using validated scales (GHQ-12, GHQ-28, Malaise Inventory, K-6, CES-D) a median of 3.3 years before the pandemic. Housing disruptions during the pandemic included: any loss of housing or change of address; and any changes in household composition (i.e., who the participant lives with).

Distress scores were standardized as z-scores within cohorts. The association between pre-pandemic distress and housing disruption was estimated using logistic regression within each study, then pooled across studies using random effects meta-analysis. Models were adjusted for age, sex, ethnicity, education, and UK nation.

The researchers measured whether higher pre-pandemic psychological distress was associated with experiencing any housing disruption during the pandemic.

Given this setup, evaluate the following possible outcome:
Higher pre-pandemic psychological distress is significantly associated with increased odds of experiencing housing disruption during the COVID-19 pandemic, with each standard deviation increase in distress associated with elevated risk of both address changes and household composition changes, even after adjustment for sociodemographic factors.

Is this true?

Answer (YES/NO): NO